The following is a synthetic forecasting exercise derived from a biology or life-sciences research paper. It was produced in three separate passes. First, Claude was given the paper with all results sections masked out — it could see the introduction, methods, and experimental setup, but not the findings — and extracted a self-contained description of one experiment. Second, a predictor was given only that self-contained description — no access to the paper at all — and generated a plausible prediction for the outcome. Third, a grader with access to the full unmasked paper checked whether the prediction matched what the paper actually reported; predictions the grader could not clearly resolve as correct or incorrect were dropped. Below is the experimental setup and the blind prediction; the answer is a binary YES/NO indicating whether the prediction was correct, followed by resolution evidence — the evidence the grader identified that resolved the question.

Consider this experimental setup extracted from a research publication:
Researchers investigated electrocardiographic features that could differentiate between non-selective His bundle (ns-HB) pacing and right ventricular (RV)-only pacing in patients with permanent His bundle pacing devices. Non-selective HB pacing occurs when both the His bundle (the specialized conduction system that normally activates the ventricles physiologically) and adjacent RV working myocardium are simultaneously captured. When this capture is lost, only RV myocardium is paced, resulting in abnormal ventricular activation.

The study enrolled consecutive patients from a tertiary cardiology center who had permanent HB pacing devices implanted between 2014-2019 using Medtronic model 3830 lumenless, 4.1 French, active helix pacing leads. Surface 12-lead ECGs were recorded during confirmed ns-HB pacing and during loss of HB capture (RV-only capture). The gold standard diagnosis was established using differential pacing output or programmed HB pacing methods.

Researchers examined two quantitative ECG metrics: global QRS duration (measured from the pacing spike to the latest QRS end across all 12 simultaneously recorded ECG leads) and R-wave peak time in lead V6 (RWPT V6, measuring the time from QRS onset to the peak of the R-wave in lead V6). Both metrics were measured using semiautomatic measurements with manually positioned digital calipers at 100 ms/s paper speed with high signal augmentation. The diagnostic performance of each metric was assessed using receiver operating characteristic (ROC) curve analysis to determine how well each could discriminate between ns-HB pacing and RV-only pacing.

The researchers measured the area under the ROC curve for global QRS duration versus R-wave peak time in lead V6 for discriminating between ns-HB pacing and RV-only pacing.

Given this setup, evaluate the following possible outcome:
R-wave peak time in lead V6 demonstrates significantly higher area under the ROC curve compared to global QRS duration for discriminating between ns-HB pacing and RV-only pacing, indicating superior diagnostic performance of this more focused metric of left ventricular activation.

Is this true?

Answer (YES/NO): YES